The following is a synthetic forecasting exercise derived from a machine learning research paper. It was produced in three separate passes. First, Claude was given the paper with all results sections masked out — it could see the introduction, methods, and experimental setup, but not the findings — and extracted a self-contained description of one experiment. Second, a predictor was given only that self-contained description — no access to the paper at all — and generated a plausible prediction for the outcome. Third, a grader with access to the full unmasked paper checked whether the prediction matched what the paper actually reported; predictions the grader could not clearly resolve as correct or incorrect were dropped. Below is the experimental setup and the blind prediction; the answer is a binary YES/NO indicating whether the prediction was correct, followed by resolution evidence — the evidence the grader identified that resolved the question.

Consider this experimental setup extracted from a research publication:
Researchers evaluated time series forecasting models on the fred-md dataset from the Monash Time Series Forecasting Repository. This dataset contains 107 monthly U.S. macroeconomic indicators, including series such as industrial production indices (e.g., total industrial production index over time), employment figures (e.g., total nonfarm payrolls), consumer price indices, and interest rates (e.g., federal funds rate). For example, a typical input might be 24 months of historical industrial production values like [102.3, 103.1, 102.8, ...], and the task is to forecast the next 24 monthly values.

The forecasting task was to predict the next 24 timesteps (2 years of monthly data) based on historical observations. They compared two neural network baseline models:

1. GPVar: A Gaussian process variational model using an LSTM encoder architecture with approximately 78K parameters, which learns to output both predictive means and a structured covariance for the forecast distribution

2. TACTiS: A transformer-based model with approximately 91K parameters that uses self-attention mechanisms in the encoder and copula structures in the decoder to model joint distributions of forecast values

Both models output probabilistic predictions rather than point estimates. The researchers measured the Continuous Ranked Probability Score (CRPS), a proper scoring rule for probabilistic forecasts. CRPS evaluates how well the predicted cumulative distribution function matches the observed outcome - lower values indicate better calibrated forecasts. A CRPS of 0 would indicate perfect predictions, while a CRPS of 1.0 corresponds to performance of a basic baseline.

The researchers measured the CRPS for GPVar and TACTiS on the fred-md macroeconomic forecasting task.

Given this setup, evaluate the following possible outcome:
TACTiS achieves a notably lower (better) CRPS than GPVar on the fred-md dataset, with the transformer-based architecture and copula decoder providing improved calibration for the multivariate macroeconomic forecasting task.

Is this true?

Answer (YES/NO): YES